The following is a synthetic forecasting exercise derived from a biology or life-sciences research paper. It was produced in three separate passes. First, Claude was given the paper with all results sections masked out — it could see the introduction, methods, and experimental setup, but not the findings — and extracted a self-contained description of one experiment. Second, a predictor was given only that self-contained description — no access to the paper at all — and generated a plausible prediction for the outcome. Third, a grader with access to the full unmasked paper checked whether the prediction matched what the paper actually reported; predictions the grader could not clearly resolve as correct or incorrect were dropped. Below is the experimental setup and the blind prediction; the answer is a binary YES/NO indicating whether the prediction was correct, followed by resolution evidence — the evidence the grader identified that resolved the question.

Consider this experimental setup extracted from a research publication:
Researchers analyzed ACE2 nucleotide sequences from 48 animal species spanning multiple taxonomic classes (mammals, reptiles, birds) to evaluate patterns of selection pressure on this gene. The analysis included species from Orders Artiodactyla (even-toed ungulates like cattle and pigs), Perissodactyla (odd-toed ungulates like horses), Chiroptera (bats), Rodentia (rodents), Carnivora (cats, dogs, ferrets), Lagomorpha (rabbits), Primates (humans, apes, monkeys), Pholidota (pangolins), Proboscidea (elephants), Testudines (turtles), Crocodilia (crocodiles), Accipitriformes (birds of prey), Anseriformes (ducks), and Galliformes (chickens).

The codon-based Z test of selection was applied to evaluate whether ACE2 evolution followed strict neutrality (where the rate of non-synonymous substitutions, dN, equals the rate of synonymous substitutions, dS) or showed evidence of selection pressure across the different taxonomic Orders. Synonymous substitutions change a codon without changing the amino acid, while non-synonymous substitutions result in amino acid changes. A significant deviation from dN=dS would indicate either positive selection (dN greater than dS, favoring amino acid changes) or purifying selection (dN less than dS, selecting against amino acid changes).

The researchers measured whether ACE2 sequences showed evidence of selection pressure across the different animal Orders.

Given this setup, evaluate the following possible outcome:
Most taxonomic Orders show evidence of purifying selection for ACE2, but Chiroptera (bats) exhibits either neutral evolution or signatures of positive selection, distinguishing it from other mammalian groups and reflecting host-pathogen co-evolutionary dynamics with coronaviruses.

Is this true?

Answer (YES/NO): NO